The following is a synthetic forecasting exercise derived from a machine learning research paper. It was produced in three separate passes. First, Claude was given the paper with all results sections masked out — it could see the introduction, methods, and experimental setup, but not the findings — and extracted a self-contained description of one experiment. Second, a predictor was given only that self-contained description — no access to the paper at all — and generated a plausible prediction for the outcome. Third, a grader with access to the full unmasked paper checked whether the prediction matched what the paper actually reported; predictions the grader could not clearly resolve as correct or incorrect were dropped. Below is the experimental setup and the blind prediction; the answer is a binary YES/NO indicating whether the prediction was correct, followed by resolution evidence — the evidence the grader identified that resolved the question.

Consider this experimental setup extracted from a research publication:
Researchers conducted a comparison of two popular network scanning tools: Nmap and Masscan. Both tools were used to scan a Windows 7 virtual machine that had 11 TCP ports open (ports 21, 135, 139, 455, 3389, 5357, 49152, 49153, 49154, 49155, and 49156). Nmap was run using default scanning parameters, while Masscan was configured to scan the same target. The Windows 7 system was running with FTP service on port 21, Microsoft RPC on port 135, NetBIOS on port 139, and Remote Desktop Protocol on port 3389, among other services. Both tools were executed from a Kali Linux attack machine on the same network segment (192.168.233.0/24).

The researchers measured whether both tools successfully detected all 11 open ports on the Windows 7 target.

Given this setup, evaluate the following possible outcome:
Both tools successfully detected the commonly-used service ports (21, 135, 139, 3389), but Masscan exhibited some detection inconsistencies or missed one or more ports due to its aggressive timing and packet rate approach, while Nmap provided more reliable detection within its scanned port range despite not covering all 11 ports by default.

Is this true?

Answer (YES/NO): NO